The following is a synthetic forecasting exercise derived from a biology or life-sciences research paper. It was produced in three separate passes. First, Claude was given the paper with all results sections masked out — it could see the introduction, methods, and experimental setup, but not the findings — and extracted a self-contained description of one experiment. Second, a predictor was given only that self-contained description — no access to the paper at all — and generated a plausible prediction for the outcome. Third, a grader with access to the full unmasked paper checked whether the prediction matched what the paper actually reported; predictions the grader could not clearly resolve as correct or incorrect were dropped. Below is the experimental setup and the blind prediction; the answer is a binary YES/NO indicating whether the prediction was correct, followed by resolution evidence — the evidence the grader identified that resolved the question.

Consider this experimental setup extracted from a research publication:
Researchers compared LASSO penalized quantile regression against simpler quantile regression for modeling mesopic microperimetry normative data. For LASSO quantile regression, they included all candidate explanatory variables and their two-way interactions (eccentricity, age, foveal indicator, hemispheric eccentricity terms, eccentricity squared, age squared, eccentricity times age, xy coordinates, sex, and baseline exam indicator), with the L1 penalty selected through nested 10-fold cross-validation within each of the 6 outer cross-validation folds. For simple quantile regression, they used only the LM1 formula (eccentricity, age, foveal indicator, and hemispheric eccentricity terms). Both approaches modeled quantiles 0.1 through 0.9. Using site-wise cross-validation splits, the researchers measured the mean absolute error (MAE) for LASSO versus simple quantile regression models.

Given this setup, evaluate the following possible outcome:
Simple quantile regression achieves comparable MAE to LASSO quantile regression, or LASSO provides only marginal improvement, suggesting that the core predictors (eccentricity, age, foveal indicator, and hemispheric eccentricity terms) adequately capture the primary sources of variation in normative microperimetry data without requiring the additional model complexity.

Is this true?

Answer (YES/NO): YES